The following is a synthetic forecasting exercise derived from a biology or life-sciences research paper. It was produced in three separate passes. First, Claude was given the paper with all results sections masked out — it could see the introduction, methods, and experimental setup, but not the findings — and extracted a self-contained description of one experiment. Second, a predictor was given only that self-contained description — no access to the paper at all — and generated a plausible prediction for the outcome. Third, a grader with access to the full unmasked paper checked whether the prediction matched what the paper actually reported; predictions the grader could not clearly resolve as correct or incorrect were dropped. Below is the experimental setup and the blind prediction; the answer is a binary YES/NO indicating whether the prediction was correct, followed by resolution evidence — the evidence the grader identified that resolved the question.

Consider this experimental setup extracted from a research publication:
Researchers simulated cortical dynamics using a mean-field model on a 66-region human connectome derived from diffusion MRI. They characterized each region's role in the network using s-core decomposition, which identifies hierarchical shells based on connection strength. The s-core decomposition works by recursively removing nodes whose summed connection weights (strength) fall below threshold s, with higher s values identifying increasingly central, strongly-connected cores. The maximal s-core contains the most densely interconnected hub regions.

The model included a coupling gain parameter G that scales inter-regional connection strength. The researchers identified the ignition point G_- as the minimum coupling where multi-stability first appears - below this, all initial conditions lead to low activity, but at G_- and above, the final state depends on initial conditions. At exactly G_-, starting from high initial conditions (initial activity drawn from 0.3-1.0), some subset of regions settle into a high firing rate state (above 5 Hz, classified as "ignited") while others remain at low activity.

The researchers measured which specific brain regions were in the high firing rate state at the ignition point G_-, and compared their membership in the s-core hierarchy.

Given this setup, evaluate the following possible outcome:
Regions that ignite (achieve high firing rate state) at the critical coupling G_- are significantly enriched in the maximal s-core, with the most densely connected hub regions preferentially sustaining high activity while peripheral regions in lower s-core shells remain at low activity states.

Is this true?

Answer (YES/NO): YES